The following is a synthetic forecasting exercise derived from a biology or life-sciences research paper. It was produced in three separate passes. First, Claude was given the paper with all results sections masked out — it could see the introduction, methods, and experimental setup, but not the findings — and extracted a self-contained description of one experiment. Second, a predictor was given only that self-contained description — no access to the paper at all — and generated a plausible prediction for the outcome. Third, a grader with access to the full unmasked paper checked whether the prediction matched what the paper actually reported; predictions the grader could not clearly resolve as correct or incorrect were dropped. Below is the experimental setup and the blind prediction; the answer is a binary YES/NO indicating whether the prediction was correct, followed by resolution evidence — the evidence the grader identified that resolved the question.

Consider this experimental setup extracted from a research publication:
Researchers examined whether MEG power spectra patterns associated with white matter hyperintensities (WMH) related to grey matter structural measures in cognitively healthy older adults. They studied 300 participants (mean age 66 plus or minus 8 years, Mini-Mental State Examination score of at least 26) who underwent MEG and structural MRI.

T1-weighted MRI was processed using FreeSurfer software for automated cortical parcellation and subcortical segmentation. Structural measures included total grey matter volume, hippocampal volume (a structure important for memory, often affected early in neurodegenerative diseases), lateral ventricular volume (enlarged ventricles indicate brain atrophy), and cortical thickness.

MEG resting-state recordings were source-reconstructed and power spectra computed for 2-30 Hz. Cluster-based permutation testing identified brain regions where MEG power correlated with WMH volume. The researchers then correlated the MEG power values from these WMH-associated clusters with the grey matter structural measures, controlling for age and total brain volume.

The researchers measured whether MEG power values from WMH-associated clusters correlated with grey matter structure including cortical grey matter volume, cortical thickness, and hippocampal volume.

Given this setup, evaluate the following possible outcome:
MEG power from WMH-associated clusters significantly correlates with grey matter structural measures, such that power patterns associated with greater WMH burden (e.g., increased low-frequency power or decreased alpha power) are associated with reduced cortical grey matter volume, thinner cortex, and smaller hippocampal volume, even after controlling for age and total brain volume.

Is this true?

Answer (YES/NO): NO